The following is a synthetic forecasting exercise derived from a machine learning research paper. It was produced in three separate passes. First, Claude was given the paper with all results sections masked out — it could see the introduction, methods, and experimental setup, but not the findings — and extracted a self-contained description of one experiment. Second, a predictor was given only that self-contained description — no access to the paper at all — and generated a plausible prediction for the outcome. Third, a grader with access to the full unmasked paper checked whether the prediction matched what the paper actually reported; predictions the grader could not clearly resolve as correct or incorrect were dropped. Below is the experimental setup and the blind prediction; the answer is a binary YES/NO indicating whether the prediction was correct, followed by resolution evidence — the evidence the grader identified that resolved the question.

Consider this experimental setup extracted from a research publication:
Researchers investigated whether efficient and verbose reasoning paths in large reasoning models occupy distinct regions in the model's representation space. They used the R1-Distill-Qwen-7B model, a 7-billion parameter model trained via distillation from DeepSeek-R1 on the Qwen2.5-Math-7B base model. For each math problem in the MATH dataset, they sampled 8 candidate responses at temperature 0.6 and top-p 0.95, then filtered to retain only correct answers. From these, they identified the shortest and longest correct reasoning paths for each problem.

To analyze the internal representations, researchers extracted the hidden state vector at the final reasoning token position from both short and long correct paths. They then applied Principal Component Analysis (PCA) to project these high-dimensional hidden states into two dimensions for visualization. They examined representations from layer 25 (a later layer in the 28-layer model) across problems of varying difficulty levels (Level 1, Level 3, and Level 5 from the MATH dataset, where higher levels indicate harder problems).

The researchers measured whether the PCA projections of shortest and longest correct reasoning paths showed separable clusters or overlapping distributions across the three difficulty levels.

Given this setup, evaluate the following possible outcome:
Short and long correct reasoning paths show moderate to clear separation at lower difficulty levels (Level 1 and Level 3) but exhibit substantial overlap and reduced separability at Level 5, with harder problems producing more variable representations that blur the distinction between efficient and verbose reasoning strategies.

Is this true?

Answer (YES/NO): NO